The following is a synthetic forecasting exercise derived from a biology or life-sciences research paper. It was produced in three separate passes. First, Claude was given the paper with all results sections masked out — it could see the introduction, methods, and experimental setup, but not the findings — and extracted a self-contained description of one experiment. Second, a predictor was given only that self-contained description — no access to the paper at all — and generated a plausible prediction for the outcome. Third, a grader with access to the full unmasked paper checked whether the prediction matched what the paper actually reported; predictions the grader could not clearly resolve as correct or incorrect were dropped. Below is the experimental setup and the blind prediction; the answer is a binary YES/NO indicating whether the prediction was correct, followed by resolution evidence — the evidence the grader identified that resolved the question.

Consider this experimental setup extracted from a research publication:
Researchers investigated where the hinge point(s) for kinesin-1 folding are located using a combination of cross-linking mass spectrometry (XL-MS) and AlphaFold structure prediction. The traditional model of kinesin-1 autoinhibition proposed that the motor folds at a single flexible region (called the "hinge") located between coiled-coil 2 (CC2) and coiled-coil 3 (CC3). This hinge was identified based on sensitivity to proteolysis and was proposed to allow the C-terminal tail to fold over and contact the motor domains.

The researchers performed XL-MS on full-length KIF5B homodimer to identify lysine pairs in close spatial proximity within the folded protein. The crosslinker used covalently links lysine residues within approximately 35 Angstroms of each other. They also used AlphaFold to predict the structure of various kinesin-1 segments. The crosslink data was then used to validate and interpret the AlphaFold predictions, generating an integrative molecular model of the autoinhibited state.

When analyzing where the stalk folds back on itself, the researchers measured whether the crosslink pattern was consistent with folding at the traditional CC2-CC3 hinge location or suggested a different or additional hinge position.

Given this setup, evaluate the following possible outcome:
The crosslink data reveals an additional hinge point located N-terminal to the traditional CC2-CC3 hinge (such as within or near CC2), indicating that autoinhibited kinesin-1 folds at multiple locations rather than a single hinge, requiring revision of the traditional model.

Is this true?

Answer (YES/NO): NO